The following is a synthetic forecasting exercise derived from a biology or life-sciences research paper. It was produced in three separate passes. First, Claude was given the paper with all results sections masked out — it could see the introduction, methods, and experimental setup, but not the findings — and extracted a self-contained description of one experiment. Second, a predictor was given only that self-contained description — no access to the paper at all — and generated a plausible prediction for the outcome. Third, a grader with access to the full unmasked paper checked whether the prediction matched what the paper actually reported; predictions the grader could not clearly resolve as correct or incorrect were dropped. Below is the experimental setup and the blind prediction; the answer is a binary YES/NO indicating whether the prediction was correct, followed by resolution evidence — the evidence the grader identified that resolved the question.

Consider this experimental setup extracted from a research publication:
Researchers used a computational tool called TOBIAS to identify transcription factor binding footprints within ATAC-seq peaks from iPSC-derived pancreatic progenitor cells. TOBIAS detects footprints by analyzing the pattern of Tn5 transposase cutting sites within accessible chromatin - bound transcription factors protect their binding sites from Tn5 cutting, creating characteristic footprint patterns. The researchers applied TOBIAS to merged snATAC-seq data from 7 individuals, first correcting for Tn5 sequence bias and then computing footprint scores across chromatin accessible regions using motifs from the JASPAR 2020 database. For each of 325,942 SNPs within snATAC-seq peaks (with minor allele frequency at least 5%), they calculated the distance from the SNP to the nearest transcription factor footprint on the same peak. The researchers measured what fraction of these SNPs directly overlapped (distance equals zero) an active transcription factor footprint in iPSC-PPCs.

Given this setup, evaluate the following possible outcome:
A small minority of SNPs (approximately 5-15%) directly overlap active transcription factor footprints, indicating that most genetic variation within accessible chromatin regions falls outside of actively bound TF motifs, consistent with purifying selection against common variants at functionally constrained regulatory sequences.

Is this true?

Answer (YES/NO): YES